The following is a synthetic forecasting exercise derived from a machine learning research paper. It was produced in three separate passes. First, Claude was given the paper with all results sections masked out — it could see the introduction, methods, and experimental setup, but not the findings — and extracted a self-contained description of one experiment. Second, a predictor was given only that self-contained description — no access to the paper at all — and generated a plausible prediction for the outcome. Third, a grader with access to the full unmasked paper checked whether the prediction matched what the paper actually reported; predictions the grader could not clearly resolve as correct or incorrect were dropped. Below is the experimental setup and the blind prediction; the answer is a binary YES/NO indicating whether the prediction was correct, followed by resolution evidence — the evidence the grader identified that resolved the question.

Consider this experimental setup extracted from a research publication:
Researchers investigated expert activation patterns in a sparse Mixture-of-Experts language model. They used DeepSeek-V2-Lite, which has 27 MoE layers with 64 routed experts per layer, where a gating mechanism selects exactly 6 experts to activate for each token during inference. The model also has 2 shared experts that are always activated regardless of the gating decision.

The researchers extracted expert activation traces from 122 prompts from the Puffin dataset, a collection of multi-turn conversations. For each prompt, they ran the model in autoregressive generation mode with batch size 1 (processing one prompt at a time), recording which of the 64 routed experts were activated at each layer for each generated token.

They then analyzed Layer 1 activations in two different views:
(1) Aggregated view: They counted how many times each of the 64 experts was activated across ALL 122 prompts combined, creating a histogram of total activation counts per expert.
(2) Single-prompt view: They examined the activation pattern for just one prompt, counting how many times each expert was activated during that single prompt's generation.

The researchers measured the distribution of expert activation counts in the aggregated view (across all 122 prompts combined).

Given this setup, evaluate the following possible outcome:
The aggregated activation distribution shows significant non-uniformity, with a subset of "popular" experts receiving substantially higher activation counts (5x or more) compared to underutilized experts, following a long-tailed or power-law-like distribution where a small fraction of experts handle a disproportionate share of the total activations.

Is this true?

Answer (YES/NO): NO